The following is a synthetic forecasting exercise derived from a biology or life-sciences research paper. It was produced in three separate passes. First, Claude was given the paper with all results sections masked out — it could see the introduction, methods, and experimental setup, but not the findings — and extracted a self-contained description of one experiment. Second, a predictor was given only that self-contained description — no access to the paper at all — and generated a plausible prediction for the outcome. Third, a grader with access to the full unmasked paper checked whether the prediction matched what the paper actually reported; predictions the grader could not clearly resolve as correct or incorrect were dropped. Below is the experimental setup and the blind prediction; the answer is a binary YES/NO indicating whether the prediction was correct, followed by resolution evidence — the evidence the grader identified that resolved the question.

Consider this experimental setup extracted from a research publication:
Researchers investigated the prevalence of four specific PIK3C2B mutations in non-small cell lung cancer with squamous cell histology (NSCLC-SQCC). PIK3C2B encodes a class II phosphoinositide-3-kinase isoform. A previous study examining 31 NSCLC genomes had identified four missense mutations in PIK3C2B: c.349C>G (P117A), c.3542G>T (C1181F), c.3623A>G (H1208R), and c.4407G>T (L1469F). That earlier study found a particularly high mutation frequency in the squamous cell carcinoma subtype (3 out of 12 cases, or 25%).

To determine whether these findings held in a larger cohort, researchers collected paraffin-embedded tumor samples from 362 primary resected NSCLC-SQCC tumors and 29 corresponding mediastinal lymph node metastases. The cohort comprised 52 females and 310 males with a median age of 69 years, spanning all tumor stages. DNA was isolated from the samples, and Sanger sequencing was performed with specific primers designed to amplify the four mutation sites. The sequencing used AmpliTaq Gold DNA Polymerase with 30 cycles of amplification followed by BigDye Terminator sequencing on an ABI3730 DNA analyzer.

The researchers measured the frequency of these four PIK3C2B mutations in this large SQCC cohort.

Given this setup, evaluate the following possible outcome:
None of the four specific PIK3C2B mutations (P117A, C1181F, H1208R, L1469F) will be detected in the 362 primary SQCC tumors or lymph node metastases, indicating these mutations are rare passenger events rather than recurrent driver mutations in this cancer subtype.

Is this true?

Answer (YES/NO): YES